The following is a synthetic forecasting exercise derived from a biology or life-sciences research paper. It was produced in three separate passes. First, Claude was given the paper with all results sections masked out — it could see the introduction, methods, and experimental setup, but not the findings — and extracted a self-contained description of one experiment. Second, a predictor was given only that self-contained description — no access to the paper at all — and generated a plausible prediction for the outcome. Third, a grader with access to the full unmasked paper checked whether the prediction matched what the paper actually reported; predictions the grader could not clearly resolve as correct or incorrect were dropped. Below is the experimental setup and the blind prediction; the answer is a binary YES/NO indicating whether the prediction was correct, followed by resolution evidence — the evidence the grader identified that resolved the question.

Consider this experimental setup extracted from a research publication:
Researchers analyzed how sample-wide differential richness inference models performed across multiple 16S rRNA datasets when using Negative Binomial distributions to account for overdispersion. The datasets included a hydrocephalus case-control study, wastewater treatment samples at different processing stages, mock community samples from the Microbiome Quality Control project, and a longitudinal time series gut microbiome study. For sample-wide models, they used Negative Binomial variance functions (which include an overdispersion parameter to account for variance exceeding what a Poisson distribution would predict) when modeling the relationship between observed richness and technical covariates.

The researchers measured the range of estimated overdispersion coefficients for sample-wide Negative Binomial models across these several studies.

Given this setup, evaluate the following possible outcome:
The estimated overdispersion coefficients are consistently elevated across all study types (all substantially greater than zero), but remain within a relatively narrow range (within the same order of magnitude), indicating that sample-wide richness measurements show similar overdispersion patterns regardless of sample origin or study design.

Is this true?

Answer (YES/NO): NO